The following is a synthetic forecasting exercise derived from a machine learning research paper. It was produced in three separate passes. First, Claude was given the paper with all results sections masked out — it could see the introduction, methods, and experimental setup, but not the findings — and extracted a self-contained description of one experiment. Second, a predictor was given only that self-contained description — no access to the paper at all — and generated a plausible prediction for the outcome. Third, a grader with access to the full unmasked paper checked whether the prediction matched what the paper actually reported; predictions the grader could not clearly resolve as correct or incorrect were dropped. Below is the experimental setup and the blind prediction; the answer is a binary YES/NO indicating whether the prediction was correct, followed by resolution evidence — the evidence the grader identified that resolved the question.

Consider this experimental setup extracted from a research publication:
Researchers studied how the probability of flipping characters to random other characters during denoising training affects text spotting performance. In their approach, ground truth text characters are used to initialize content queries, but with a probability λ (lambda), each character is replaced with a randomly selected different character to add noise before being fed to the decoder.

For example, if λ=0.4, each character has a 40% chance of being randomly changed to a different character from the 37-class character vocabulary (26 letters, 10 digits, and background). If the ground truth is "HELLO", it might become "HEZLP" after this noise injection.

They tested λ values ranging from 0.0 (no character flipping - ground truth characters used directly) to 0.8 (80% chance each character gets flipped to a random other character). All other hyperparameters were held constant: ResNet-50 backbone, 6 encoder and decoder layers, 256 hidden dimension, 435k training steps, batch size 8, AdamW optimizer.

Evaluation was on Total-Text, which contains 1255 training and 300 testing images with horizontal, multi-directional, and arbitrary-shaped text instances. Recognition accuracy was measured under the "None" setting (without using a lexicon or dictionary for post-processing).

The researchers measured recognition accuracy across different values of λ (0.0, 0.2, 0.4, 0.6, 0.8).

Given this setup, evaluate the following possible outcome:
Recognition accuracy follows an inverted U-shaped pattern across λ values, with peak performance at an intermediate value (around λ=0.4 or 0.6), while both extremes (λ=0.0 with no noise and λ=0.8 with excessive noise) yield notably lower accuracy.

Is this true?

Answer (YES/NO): YES